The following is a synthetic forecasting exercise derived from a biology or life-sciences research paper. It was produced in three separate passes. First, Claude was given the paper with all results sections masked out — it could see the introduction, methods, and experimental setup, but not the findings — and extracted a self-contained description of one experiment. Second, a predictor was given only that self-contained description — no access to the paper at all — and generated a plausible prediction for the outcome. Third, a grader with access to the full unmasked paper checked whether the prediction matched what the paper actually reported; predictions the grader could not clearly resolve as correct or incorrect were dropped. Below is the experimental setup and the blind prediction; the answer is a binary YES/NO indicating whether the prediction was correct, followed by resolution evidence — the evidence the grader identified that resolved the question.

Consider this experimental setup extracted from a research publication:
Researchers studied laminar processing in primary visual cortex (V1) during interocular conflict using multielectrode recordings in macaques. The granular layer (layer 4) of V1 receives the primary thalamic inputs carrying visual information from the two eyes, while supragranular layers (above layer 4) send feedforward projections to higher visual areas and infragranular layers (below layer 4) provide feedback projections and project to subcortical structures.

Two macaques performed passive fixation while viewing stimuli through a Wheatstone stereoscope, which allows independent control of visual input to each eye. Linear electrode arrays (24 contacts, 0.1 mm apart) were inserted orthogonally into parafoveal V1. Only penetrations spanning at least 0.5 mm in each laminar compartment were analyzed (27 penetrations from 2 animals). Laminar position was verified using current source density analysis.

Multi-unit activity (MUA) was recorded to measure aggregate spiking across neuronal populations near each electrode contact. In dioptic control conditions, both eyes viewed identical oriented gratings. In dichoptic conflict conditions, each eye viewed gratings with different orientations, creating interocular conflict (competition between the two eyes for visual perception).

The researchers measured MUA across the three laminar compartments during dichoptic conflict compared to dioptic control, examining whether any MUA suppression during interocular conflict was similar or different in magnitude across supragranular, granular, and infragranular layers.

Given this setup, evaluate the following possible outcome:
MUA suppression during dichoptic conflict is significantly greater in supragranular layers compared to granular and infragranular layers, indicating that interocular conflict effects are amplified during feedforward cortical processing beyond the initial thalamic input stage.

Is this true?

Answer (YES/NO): NO